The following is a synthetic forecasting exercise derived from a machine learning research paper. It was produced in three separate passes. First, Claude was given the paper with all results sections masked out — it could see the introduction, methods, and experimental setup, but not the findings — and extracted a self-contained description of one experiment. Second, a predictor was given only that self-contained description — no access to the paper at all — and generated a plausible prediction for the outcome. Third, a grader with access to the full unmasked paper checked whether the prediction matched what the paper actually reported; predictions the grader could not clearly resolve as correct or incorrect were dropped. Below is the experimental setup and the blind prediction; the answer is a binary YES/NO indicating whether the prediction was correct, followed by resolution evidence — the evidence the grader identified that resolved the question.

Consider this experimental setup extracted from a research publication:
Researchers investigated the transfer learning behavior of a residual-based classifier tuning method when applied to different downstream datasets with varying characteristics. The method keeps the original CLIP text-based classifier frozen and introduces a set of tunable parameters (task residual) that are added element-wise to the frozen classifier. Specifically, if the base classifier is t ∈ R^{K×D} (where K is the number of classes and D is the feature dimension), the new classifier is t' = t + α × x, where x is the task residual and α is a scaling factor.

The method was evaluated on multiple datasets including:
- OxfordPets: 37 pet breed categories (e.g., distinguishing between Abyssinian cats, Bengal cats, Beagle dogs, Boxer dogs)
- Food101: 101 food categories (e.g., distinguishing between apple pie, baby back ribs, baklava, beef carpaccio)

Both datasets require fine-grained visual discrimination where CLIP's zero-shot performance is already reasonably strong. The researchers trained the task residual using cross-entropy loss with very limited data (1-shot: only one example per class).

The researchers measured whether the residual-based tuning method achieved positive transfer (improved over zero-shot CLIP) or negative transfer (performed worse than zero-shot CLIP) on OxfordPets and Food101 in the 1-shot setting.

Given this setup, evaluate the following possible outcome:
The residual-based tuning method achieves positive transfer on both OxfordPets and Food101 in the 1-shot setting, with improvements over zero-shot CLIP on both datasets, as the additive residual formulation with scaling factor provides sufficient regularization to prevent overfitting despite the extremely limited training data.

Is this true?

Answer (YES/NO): NO